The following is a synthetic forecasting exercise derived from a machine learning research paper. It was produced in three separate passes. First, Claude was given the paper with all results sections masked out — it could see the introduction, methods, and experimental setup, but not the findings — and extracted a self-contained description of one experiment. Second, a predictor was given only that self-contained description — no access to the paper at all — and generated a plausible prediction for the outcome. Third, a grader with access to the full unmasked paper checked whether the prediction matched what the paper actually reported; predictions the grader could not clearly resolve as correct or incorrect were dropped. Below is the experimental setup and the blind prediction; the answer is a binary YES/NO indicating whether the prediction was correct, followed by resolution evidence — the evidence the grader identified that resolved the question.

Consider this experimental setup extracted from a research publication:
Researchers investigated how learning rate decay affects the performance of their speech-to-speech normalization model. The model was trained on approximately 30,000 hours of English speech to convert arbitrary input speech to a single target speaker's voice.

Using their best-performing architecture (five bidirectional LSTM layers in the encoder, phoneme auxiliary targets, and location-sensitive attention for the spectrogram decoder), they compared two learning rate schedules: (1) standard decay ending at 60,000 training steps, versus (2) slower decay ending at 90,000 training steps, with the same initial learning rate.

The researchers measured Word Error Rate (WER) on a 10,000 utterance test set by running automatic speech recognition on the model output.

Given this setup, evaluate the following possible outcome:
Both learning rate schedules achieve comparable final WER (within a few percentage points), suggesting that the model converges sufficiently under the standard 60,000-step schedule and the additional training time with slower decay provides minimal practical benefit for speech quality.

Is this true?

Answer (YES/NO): NO